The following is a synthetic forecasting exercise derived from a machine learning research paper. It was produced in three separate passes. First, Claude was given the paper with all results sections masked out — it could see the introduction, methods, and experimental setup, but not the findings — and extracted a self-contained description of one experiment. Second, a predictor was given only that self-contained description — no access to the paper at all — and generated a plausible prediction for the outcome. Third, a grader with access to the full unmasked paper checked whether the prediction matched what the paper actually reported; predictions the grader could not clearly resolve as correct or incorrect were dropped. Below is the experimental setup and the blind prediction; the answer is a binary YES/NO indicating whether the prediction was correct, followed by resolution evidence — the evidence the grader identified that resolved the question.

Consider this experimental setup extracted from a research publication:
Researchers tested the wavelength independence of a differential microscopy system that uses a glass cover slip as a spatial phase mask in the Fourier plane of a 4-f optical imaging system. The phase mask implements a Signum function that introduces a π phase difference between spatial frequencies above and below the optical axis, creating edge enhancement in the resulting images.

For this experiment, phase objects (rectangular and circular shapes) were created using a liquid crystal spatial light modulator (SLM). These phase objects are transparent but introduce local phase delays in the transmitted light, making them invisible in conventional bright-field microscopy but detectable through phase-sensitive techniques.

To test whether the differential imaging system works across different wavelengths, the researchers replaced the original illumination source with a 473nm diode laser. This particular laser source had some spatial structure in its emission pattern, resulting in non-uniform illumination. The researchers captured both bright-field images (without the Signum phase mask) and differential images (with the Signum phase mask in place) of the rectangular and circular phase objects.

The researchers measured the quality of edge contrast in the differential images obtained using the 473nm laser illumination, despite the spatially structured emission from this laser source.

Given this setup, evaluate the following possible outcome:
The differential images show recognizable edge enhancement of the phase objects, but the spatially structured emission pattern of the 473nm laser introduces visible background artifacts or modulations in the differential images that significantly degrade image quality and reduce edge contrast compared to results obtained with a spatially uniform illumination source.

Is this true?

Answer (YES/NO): NO